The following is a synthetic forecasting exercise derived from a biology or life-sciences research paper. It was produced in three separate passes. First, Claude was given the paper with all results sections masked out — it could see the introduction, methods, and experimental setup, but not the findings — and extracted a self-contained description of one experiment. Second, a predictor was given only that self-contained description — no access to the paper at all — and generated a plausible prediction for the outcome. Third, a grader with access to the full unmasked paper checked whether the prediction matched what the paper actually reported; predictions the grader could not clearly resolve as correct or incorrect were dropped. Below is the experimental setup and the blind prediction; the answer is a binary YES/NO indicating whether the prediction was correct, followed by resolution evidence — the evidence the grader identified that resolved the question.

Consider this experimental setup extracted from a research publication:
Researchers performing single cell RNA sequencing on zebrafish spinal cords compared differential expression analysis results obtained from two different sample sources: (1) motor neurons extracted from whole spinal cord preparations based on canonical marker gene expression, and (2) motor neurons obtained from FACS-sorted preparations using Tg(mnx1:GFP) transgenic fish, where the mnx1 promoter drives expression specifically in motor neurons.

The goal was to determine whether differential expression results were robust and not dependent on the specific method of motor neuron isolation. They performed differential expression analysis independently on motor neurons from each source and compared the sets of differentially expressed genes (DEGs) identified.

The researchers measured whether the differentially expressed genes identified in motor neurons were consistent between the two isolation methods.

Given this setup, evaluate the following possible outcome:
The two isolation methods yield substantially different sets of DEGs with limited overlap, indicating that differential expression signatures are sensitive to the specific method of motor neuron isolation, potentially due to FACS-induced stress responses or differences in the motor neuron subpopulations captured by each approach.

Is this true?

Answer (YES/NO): NO